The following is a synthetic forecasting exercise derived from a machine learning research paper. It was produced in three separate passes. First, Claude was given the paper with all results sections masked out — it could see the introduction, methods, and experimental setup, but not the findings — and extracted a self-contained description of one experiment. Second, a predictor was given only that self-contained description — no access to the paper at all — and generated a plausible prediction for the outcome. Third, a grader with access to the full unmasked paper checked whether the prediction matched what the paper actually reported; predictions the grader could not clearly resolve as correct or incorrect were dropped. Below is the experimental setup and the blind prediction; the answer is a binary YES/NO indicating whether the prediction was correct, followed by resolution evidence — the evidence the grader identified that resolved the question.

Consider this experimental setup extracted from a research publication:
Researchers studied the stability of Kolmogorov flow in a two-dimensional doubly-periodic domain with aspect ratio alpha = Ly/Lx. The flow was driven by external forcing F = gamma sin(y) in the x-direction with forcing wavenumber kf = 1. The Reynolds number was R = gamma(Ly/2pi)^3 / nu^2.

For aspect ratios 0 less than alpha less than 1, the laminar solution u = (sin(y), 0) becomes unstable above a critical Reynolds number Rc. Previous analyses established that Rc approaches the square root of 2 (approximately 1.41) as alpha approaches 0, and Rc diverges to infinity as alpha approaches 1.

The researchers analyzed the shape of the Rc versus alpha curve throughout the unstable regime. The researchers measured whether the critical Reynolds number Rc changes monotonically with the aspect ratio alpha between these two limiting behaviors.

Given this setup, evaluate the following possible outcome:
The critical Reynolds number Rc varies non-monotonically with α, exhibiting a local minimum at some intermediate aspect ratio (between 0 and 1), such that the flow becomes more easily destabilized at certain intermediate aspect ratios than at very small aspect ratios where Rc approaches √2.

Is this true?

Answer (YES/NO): NO